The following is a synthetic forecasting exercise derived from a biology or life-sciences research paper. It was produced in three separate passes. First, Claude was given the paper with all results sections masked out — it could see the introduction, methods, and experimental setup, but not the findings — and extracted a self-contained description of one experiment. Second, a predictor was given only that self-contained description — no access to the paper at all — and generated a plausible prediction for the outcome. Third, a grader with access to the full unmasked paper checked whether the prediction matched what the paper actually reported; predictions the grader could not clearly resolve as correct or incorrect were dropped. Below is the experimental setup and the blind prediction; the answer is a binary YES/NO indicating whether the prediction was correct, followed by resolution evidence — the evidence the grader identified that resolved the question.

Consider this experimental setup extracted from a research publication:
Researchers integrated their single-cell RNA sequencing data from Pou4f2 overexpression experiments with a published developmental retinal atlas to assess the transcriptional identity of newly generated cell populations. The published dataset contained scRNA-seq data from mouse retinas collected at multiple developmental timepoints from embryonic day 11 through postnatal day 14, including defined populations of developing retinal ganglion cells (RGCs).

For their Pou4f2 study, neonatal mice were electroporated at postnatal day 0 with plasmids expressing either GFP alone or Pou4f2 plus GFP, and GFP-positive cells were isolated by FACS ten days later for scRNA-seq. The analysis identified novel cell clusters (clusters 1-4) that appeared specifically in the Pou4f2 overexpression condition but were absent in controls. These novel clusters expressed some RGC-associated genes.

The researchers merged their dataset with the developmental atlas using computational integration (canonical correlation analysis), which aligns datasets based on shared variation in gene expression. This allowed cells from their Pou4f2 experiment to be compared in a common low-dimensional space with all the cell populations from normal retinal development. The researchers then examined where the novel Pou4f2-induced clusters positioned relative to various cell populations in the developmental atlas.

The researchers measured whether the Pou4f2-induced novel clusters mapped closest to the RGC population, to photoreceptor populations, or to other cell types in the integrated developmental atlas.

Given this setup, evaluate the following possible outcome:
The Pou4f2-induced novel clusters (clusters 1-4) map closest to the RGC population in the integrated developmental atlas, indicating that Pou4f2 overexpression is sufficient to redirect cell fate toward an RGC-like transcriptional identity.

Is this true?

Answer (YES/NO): YES